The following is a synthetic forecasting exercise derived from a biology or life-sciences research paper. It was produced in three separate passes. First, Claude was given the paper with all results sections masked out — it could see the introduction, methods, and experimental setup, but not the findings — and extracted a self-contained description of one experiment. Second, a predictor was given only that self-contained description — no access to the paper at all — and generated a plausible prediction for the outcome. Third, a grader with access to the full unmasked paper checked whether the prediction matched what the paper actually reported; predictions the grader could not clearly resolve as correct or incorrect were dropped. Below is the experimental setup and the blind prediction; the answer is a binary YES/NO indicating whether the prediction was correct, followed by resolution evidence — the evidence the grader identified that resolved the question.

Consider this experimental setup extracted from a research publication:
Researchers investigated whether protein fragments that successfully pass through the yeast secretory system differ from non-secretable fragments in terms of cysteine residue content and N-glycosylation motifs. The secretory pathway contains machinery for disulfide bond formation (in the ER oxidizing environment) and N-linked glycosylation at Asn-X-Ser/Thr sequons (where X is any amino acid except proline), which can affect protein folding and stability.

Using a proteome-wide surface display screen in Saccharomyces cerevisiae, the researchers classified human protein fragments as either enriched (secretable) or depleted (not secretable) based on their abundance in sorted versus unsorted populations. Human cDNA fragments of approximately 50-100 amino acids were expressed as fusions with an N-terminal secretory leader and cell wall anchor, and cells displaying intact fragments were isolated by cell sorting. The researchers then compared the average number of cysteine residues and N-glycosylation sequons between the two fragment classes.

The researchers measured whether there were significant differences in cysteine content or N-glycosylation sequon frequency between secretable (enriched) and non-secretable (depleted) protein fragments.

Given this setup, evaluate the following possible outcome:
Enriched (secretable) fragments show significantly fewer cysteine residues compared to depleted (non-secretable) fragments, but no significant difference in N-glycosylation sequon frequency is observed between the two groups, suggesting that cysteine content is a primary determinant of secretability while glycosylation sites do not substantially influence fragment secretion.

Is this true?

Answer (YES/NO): NO